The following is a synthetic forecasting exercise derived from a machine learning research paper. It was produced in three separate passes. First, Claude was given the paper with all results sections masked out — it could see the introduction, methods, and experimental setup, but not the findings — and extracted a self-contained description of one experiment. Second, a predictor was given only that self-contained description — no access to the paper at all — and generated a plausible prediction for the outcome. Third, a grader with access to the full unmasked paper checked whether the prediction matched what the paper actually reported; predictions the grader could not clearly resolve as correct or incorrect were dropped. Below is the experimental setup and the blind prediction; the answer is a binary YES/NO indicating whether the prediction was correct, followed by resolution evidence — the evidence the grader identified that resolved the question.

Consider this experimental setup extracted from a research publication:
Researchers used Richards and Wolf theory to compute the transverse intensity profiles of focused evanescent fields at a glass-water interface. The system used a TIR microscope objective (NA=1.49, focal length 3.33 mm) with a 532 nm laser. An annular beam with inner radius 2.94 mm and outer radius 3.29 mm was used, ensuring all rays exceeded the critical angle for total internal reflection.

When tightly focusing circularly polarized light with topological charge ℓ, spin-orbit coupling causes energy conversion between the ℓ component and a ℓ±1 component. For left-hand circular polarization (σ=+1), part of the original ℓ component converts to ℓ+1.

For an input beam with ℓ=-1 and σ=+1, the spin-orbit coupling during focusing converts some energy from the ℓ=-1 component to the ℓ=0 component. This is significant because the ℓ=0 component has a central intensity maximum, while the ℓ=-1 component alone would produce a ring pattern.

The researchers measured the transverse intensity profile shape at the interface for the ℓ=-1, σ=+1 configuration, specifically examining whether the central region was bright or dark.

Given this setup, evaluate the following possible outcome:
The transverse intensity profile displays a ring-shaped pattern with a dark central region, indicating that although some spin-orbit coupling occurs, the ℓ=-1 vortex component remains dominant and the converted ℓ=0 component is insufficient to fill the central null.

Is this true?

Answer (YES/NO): NO